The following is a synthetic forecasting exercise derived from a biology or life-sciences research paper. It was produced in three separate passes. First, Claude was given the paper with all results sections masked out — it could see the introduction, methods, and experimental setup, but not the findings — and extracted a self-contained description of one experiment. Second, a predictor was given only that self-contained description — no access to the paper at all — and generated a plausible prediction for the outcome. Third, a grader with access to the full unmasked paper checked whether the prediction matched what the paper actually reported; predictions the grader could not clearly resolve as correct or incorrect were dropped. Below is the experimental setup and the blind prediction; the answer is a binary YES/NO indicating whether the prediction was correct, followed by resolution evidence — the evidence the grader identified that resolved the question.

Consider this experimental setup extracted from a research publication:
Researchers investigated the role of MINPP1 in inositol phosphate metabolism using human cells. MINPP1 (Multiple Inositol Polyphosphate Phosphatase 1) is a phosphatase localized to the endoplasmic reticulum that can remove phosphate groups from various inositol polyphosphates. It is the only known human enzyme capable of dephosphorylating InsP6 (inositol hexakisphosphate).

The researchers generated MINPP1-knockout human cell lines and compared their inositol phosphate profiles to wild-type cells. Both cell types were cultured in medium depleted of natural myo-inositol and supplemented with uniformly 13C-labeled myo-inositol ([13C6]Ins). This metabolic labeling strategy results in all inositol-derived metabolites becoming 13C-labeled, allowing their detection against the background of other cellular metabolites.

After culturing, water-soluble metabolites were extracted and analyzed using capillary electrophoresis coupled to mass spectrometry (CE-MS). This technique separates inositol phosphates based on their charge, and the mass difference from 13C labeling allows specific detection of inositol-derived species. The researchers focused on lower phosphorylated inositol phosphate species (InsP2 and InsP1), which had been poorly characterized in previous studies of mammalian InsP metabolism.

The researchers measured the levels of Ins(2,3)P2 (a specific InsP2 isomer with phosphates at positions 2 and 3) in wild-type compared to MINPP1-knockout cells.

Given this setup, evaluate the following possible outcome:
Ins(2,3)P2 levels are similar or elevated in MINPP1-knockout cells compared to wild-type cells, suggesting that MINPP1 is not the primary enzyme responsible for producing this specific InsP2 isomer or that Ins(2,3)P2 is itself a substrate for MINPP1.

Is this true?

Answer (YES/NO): NO